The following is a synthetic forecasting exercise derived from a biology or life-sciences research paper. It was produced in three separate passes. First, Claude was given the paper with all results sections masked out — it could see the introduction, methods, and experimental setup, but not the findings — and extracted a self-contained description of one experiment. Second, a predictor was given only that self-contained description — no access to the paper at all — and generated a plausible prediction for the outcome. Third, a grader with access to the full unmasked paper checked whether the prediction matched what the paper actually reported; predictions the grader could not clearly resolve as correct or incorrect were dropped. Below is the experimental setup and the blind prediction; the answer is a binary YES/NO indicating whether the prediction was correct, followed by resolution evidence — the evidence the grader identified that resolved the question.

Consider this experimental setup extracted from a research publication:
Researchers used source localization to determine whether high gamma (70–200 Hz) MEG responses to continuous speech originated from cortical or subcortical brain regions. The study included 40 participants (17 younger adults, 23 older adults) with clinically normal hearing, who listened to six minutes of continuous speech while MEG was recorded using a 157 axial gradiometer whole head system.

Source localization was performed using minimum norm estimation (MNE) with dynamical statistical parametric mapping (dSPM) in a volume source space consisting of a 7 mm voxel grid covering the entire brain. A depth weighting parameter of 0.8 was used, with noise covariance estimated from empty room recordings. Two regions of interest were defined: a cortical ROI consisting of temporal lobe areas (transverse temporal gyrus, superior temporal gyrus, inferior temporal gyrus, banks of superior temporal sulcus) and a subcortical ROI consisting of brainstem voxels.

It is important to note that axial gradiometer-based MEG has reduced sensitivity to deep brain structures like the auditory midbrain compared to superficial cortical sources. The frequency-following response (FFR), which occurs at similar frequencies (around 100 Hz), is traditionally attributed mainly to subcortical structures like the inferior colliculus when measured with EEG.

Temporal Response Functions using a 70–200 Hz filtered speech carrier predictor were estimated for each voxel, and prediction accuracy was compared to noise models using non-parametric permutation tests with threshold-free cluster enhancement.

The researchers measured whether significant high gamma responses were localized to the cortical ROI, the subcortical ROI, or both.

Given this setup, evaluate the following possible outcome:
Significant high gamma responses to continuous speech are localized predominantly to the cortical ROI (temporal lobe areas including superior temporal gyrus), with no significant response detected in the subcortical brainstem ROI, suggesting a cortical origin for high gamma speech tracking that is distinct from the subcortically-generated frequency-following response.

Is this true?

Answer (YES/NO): NO